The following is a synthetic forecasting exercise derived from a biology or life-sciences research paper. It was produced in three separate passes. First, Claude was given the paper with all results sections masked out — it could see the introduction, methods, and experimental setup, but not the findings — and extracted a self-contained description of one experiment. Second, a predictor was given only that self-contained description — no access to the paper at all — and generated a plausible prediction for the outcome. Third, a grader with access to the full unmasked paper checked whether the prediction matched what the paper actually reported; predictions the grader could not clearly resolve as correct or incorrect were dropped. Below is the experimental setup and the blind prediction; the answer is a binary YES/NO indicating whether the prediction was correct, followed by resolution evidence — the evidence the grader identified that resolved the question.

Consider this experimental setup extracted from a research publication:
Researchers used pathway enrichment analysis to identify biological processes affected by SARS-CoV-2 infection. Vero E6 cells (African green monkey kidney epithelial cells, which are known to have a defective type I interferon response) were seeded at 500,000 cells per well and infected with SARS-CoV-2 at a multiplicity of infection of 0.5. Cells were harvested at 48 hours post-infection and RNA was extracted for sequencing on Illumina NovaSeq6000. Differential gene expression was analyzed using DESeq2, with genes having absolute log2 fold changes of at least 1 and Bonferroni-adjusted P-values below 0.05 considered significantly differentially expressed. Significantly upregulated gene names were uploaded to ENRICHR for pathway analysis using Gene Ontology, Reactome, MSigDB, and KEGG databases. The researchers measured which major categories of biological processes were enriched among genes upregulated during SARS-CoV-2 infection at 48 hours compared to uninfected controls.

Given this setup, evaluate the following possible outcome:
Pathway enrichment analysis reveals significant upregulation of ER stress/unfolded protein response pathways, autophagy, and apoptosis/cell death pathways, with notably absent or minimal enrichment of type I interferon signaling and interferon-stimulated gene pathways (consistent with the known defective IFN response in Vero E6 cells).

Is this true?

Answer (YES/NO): NO